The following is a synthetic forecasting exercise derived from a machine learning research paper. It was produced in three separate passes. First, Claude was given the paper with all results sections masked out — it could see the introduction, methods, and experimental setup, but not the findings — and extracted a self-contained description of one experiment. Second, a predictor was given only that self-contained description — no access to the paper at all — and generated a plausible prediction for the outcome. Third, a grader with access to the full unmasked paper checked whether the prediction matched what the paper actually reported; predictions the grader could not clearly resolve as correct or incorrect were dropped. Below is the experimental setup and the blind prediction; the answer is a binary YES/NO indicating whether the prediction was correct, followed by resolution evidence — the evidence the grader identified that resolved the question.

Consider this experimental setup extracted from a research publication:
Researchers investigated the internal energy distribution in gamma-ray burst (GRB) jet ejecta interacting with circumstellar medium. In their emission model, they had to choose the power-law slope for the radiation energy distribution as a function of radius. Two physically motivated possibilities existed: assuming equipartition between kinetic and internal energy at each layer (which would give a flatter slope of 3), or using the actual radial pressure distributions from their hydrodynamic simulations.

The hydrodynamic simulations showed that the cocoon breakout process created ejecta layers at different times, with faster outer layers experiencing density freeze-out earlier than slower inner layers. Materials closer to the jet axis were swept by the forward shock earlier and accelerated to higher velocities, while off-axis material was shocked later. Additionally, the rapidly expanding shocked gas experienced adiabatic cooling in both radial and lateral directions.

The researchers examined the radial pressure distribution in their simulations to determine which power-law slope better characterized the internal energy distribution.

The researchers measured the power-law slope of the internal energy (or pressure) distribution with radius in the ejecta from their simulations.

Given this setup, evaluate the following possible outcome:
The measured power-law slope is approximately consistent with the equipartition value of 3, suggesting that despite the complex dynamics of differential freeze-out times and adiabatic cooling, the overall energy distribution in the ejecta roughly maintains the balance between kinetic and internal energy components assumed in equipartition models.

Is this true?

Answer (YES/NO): NO